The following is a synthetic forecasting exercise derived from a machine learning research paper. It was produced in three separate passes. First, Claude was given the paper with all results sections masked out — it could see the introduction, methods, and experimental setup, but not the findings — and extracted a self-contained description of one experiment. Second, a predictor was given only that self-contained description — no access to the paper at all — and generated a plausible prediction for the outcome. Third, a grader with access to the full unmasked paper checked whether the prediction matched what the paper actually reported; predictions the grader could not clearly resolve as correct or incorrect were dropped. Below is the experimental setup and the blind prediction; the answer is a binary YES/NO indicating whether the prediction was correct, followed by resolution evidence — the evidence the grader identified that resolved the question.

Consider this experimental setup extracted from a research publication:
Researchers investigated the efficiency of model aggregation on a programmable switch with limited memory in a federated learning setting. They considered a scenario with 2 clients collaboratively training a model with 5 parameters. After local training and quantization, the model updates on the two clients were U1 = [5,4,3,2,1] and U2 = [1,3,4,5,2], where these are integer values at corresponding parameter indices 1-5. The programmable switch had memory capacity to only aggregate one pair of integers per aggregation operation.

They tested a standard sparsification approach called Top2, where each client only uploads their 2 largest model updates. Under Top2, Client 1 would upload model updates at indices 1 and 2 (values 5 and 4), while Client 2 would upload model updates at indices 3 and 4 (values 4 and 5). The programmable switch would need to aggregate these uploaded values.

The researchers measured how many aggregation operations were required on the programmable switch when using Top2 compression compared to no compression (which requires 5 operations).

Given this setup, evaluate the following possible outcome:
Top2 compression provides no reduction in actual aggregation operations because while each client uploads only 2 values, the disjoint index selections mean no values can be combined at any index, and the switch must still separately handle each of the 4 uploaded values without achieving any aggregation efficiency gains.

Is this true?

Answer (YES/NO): NO